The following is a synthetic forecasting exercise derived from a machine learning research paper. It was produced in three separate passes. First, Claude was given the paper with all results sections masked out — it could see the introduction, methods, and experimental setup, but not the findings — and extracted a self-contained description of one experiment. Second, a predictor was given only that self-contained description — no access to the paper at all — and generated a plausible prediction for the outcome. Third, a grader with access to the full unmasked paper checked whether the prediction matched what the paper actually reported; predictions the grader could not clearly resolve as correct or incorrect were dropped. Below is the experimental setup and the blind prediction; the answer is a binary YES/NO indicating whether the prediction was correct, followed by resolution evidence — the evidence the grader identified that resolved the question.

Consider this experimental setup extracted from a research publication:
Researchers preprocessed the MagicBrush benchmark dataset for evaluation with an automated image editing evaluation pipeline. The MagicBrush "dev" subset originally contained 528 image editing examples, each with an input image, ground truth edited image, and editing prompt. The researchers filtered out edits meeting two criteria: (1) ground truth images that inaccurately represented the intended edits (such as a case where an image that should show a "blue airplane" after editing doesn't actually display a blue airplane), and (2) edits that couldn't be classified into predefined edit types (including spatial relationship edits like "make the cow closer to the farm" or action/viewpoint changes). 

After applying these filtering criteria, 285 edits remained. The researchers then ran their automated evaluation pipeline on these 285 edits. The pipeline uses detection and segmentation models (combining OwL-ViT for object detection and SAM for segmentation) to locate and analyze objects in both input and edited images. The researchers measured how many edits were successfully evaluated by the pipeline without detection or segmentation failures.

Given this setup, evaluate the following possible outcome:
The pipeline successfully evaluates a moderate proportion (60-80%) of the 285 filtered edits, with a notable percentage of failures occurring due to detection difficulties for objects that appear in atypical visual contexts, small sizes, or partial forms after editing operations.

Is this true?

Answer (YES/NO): NO